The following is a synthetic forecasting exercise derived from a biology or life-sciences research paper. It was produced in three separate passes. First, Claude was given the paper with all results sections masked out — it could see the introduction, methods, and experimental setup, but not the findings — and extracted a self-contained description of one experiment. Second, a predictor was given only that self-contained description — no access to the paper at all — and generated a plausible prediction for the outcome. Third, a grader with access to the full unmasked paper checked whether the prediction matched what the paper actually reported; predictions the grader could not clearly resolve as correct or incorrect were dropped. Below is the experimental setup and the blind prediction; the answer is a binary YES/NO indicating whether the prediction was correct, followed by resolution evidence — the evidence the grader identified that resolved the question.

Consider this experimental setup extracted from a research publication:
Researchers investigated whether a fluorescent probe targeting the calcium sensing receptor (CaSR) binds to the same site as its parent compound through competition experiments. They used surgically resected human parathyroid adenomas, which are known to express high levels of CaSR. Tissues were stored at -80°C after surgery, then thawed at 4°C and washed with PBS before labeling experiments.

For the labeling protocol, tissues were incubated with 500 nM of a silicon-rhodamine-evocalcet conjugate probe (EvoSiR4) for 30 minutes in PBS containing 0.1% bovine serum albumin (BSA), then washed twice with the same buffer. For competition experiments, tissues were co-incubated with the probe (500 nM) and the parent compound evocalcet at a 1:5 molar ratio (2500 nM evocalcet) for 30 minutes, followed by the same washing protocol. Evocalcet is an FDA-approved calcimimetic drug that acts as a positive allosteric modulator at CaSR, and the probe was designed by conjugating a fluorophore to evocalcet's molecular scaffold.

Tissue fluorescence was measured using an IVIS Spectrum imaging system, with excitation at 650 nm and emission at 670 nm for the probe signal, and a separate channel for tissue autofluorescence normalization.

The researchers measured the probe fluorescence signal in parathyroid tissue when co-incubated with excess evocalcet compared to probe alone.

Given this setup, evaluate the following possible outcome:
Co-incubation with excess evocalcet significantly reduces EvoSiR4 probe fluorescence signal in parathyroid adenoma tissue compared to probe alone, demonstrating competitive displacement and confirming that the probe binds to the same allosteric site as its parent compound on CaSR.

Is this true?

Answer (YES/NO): YES